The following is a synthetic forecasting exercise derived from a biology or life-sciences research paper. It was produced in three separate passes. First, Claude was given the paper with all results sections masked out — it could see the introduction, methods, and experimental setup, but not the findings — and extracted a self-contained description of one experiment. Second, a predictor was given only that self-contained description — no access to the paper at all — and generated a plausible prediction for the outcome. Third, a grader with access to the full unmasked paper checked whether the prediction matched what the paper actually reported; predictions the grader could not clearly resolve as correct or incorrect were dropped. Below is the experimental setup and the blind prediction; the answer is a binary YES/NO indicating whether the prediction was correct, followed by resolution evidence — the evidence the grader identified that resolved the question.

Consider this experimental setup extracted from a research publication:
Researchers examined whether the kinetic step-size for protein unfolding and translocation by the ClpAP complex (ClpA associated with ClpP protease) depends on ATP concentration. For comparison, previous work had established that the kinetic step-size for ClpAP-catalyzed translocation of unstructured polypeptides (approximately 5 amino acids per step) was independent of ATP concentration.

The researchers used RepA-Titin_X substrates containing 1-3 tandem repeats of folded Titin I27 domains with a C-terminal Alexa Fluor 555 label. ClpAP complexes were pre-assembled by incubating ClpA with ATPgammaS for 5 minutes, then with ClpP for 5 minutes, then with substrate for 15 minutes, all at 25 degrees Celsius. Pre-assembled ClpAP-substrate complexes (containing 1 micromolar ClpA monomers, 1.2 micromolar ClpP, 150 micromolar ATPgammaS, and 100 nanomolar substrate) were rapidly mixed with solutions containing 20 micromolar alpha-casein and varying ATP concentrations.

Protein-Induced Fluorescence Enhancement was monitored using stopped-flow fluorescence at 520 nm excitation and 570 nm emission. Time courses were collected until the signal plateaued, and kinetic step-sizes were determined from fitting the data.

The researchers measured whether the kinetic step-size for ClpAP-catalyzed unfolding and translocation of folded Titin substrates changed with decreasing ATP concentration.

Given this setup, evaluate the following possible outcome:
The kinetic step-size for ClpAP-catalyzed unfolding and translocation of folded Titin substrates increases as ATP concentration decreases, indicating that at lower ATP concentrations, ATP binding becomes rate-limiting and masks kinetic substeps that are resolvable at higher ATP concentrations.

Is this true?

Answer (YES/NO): YES